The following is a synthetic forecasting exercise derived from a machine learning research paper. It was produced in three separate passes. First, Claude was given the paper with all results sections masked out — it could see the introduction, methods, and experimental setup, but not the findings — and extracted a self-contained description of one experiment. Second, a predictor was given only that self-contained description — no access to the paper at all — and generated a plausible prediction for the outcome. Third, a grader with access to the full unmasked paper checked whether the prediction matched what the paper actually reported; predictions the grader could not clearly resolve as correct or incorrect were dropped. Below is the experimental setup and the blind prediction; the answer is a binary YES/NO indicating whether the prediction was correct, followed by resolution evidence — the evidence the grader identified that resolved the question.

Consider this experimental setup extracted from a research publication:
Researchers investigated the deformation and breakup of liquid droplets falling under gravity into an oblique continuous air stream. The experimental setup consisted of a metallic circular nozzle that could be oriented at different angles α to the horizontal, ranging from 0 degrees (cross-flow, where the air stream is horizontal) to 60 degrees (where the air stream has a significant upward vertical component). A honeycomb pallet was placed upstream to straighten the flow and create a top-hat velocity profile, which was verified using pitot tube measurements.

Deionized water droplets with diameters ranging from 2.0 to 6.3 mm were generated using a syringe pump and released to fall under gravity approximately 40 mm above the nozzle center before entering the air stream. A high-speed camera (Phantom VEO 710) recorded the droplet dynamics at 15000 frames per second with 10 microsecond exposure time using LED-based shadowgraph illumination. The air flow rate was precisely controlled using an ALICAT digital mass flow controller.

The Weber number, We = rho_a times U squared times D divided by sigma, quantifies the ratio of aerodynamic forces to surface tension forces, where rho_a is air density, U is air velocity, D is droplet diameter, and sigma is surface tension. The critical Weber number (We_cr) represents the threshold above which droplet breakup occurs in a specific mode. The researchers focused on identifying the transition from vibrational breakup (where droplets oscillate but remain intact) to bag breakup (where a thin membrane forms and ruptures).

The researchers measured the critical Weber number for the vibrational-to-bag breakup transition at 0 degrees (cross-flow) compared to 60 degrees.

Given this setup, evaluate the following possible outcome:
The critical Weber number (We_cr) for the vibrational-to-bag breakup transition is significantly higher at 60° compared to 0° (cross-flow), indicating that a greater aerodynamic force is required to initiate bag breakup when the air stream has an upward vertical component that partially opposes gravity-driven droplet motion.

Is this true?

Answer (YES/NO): NO